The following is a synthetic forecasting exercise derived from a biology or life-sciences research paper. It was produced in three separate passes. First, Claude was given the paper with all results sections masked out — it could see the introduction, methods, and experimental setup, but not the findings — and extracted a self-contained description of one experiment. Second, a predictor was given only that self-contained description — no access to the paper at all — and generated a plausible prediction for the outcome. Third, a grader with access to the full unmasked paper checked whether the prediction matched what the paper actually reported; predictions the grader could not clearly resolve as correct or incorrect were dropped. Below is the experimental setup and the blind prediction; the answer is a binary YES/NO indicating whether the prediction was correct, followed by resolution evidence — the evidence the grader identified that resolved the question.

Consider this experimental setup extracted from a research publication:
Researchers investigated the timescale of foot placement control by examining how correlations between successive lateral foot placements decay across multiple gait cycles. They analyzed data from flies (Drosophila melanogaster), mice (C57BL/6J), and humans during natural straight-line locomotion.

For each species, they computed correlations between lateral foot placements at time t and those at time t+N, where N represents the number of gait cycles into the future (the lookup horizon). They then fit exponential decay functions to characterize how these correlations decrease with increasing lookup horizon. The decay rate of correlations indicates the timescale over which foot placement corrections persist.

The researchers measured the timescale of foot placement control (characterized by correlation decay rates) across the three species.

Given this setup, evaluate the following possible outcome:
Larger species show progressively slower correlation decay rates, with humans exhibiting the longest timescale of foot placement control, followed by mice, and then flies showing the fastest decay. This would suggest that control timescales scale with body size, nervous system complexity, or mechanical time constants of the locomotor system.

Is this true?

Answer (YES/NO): NO